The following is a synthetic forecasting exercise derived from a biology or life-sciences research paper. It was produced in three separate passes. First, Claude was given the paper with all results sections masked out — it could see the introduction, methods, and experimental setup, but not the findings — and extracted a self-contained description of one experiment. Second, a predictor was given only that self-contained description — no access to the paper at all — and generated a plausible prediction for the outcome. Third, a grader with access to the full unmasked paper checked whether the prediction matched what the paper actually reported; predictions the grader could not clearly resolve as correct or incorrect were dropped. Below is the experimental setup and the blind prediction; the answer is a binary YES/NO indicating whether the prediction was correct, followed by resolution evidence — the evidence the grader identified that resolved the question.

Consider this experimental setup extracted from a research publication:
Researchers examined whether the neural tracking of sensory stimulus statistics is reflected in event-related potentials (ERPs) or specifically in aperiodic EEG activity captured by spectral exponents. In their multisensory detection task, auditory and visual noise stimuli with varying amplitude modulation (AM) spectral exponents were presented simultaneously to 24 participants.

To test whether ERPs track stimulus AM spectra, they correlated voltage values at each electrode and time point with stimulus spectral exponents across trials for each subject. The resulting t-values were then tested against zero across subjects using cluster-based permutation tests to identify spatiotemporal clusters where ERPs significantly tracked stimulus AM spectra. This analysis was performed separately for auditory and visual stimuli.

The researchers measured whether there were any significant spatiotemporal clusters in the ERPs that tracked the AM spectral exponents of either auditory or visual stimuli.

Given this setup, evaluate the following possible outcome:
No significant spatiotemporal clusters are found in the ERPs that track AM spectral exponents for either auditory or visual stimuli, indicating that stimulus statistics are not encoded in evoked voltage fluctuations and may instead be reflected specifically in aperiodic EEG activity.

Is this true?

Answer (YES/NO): YES